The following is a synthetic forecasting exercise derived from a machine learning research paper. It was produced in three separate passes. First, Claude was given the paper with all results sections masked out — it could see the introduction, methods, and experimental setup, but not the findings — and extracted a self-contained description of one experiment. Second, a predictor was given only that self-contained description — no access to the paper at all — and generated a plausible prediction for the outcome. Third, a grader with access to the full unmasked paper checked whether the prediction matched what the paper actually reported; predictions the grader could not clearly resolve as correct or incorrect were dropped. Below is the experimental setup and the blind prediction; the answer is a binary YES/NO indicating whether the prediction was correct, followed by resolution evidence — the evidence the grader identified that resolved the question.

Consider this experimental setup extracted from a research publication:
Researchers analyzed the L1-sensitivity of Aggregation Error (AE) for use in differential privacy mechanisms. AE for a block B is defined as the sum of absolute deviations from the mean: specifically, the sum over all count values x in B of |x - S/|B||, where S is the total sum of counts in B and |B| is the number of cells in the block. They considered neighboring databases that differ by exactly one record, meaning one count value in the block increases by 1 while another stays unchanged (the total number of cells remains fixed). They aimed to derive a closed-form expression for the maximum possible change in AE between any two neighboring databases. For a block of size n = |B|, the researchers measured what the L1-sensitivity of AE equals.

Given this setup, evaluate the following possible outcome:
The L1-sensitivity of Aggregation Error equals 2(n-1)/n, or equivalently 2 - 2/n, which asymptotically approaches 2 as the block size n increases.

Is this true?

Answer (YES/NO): YES